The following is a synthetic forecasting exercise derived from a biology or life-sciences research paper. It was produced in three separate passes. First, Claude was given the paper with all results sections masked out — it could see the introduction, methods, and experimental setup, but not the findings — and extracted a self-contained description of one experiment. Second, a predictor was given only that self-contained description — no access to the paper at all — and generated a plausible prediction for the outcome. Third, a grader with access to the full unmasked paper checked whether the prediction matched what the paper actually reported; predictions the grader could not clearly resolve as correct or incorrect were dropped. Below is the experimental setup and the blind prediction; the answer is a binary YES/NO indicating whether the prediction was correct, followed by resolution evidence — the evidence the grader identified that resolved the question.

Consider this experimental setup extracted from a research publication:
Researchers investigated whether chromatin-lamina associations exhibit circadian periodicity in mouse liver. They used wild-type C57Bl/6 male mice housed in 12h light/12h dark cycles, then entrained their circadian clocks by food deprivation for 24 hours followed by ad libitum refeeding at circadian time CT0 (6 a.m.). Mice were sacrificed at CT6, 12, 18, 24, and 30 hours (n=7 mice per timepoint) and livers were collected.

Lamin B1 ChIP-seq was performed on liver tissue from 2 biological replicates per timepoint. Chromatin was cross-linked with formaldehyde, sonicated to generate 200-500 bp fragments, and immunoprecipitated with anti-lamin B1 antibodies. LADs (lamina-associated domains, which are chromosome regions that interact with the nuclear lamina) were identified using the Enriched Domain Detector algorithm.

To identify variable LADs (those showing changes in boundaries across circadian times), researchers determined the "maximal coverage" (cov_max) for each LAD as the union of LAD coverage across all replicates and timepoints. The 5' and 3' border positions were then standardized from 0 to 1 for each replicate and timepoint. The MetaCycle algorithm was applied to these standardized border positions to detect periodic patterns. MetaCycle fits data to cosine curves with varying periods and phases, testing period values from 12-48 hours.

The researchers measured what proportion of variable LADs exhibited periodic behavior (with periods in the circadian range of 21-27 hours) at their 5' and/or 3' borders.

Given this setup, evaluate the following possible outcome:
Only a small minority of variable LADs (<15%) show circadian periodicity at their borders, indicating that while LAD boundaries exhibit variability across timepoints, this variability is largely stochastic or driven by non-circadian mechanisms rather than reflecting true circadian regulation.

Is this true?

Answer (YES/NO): YES